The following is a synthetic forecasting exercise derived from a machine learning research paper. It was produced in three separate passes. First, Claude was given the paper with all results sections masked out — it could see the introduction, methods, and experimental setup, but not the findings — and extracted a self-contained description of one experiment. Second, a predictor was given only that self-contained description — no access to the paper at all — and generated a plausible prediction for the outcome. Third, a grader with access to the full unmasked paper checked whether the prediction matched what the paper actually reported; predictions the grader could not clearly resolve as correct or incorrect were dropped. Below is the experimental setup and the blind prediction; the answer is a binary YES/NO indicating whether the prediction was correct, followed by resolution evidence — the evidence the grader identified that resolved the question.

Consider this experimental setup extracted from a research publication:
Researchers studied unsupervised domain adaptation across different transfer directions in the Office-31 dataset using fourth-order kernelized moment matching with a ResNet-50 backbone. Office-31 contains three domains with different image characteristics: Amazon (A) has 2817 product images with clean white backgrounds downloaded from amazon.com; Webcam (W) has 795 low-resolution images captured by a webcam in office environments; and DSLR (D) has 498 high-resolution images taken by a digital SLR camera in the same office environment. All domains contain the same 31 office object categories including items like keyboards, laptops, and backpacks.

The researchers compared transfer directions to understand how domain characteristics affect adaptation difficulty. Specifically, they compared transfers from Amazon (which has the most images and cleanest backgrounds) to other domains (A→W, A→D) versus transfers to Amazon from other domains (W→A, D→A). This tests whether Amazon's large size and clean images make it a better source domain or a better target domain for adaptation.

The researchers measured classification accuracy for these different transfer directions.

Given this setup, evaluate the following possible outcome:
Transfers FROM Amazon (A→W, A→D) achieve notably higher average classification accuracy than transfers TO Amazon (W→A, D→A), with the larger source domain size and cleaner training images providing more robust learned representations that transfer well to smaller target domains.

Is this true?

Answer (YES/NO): YES